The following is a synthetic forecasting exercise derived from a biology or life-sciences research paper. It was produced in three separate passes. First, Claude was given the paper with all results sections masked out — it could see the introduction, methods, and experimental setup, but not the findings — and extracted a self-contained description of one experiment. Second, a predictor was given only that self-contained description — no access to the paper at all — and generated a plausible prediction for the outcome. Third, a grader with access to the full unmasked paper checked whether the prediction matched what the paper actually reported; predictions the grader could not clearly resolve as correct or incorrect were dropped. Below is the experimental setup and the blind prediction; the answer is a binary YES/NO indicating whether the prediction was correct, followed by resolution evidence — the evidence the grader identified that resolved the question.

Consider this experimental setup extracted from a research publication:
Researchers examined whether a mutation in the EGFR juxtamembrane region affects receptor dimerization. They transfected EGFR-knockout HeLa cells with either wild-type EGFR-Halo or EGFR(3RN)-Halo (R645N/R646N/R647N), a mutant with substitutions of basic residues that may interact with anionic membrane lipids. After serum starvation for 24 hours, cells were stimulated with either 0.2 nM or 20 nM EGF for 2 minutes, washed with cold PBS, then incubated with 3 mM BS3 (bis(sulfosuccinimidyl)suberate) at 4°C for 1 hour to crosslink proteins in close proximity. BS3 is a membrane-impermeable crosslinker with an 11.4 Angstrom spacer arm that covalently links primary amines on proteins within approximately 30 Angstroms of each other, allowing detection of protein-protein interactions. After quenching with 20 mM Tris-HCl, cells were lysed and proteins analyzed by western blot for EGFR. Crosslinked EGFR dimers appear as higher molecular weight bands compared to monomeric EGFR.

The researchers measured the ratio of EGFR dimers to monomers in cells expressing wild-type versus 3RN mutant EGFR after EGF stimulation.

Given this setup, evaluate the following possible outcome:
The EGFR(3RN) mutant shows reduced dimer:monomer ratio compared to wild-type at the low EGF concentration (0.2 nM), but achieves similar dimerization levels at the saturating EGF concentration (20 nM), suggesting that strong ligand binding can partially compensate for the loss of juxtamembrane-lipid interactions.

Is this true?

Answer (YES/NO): NO